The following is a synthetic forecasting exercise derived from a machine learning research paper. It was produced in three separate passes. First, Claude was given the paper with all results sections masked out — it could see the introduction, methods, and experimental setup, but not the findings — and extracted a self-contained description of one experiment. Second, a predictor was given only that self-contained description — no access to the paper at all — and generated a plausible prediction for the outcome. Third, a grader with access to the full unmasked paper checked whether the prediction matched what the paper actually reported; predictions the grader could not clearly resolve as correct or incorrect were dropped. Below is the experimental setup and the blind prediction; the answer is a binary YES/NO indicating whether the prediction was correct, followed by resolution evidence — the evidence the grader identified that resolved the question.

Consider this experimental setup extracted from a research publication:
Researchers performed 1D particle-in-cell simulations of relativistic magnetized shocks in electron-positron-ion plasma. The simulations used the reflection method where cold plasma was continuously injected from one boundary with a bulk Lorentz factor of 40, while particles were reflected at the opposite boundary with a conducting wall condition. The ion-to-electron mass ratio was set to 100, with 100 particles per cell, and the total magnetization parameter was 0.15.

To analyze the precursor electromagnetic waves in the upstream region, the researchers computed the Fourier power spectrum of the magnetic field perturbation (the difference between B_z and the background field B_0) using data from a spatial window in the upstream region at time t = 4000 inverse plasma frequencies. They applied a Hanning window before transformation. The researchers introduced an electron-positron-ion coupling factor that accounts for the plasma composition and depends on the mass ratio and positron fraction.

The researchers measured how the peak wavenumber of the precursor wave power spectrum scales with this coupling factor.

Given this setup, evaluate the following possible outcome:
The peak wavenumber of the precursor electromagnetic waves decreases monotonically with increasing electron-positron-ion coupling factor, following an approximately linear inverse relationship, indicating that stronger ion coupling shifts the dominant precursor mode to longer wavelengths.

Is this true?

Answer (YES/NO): NO